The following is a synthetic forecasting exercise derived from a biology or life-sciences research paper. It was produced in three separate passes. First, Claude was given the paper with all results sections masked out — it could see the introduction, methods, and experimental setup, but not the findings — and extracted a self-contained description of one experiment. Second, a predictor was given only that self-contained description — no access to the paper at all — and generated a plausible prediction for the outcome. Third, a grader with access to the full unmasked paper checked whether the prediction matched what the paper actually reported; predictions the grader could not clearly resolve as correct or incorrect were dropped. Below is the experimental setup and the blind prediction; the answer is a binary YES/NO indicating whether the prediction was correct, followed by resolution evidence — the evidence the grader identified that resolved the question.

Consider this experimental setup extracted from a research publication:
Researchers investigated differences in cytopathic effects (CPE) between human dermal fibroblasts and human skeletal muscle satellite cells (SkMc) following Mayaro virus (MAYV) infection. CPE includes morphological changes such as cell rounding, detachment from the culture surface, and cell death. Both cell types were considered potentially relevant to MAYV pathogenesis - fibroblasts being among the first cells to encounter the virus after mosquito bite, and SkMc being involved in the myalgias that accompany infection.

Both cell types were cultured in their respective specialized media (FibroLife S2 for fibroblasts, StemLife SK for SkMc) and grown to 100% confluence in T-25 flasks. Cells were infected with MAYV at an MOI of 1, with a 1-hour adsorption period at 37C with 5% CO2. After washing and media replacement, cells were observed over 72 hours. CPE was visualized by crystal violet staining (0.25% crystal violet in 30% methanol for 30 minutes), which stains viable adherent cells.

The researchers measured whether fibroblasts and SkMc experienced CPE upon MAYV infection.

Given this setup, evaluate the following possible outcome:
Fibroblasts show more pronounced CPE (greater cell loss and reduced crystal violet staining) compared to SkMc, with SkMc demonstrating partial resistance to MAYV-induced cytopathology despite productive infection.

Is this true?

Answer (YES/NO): NO